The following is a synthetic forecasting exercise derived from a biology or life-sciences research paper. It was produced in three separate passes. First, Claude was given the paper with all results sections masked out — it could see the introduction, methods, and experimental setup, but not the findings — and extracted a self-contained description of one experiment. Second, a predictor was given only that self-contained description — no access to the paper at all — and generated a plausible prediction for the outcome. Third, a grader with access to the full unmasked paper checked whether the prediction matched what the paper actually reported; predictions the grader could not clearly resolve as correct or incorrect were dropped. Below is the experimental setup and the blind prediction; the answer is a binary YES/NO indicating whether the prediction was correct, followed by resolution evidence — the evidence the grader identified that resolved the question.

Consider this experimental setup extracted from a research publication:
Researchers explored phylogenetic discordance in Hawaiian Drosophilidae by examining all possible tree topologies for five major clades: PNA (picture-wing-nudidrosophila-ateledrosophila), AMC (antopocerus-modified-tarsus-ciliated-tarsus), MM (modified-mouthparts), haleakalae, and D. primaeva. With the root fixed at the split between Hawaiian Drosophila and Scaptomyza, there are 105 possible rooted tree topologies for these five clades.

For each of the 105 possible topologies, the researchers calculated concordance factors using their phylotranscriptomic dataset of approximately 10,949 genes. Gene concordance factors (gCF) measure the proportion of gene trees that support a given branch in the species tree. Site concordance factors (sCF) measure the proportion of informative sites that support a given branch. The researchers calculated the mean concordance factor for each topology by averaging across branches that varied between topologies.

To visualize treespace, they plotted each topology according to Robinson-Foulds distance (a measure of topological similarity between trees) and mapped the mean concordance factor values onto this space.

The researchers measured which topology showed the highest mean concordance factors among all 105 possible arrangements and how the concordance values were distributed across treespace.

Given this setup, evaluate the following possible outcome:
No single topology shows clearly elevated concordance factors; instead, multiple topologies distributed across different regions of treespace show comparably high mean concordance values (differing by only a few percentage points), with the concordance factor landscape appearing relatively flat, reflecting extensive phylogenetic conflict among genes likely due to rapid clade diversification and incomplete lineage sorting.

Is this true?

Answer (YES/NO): NO